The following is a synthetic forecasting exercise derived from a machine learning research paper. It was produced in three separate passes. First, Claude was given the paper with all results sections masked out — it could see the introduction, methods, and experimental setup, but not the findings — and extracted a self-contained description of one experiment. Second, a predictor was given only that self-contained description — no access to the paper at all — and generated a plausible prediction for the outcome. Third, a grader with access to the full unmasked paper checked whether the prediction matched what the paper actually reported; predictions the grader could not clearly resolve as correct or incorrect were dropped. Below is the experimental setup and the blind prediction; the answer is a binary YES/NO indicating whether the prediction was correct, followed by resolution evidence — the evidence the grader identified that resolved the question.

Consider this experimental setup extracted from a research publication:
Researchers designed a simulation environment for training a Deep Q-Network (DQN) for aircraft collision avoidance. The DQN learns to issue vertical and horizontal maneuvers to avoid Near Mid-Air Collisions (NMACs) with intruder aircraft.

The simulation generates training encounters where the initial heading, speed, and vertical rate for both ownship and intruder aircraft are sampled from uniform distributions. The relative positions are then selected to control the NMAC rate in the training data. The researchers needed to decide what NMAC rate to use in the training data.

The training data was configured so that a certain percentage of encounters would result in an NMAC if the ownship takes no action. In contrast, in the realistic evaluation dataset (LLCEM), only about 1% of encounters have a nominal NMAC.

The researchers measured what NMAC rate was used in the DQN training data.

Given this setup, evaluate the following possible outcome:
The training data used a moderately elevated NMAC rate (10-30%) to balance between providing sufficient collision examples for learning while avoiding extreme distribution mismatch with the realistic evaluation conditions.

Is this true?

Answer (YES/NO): NO